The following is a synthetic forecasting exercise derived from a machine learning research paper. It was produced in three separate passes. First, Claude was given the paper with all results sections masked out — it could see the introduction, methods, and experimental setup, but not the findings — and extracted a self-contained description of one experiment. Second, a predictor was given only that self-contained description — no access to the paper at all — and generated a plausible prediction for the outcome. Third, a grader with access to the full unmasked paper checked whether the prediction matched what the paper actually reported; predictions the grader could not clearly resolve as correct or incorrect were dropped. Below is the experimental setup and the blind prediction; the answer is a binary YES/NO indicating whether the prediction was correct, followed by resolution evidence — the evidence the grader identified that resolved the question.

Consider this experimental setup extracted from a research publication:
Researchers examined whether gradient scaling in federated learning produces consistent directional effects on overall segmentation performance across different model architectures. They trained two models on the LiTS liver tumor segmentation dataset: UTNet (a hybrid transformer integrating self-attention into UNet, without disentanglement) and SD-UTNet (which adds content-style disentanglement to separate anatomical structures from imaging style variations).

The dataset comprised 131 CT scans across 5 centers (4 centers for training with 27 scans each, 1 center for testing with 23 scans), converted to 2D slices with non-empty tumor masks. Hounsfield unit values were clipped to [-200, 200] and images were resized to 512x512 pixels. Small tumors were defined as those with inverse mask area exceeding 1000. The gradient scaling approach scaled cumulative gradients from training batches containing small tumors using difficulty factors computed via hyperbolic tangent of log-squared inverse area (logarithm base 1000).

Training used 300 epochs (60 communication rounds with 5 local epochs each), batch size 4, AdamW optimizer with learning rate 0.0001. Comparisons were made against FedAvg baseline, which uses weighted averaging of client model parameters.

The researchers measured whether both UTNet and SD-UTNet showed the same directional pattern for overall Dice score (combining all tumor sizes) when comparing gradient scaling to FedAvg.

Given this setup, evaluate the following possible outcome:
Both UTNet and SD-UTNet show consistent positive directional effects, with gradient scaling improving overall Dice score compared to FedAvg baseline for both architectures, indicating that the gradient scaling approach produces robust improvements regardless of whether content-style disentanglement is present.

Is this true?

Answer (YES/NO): NO